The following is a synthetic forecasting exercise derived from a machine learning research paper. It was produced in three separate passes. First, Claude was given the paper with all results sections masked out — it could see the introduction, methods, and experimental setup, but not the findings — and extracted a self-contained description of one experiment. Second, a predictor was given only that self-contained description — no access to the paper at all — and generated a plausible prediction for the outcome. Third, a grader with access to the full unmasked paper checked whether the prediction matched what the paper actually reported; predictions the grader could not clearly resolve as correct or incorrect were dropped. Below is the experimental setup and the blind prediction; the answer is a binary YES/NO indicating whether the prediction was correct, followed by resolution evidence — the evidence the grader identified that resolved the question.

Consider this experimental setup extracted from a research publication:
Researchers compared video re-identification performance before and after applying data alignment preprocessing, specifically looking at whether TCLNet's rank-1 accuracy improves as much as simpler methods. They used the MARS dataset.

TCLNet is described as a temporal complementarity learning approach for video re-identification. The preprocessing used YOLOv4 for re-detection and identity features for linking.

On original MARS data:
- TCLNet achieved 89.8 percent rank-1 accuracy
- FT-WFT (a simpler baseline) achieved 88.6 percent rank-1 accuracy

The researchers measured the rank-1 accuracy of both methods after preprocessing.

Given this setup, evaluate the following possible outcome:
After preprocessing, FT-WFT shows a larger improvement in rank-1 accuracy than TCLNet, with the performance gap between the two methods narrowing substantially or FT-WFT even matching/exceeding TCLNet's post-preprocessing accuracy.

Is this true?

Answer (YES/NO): YES